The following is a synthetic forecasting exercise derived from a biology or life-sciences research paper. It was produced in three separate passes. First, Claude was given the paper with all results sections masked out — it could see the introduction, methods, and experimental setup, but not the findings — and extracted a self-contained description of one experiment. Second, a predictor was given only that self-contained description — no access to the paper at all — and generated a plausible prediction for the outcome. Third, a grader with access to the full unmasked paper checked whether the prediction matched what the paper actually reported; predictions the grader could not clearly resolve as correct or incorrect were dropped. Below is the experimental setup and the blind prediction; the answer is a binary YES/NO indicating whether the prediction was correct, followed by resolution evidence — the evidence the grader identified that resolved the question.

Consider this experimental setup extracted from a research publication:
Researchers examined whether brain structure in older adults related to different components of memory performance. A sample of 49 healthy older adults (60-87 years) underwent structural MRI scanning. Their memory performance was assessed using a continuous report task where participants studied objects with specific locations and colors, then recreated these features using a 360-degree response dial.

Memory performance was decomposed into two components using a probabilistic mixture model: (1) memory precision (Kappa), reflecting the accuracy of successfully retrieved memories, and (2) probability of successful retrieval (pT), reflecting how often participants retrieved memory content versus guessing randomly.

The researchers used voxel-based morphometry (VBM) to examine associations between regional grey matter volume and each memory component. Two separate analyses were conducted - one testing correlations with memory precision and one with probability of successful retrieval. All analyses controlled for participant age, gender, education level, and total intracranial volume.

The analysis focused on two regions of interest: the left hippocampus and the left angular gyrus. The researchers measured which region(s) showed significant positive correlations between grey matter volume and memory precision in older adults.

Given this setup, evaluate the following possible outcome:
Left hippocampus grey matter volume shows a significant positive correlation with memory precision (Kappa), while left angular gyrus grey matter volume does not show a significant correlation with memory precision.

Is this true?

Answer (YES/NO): NO